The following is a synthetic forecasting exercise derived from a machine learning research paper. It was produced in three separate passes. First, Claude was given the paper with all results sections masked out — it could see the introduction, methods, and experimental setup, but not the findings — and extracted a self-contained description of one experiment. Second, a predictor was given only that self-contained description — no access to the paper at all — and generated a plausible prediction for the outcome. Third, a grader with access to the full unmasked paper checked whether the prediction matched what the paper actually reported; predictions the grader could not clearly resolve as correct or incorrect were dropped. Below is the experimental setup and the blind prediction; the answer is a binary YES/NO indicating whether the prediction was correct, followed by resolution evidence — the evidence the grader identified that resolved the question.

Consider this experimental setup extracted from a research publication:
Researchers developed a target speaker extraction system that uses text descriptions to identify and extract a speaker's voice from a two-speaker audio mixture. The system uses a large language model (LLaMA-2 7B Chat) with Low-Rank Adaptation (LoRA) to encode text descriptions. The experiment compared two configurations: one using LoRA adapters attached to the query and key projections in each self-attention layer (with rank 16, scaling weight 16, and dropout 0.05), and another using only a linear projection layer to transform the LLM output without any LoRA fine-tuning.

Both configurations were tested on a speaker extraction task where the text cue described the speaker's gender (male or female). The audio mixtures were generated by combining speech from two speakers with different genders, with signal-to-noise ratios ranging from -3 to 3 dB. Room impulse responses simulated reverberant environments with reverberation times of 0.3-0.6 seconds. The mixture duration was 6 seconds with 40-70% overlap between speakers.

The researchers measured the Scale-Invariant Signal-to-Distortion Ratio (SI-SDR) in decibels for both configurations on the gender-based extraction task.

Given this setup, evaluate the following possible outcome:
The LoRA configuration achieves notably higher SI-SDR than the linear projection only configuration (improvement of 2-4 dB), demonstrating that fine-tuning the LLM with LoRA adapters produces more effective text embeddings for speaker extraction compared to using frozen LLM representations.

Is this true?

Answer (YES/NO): NO